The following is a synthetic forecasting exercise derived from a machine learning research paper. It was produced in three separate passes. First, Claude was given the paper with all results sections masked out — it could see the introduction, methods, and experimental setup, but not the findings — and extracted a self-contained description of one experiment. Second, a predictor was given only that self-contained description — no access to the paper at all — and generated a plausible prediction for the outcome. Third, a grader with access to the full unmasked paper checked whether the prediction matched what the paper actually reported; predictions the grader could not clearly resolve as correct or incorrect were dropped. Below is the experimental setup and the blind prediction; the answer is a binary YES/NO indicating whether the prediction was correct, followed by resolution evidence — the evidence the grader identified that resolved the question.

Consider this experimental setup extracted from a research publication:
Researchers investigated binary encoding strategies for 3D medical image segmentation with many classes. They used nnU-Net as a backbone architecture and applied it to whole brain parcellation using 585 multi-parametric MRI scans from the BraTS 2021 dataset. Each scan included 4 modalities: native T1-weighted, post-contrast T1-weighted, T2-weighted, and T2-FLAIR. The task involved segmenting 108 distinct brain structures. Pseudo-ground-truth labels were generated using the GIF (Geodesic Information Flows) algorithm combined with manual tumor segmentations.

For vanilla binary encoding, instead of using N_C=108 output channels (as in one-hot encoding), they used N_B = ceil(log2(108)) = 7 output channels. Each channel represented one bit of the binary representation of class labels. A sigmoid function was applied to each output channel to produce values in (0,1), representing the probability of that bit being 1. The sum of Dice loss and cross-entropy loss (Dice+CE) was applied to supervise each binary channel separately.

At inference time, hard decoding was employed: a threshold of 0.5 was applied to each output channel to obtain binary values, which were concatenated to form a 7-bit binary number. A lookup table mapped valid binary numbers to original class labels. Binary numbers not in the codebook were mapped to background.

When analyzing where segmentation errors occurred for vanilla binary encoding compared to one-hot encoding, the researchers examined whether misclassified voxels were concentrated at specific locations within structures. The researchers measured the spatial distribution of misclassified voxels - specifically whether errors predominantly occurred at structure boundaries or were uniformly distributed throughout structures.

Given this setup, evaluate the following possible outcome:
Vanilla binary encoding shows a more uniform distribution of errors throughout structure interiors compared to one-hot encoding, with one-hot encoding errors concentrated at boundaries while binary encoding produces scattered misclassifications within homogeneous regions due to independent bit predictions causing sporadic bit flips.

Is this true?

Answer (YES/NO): NO